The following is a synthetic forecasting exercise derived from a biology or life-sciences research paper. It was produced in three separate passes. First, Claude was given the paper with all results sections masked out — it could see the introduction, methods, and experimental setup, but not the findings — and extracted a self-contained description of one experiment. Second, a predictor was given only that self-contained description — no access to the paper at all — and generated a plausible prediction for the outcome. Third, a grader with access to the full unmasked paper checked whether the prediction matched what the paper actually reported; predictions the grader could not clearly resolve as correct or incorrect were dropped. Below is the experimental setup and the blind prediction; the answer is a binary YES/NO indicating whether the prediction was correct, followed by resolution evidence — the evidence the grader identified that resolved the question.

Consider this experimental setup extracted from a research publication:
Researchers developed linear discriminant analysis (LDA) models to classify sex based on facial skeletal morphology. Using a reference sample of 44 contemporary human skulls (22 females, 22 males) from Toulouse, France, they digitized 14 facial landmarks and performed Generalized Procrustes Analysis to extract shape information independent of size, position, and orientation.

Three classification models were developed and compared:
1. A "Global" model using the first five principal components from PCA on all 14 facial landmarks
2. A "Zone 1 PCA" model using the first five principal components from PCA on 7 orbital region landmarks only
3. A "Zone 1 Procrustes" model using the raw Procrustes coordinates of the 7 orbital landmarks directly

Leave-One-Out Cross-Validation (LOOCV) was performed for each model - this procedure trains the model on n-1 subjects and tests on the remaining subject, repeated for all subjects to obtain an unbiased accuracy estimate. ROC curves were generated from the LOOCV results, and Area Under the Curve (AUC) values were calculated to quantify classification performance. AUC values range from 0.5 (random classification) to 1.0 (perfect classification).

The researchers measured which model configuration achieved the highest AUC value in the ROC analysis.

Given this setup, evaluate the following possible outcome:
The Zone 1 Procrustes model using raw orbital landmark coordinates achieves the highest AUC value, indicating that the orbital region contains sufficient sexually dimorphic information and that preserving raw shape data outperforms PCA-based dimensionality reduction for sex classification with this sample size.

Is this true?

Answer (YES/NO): YES